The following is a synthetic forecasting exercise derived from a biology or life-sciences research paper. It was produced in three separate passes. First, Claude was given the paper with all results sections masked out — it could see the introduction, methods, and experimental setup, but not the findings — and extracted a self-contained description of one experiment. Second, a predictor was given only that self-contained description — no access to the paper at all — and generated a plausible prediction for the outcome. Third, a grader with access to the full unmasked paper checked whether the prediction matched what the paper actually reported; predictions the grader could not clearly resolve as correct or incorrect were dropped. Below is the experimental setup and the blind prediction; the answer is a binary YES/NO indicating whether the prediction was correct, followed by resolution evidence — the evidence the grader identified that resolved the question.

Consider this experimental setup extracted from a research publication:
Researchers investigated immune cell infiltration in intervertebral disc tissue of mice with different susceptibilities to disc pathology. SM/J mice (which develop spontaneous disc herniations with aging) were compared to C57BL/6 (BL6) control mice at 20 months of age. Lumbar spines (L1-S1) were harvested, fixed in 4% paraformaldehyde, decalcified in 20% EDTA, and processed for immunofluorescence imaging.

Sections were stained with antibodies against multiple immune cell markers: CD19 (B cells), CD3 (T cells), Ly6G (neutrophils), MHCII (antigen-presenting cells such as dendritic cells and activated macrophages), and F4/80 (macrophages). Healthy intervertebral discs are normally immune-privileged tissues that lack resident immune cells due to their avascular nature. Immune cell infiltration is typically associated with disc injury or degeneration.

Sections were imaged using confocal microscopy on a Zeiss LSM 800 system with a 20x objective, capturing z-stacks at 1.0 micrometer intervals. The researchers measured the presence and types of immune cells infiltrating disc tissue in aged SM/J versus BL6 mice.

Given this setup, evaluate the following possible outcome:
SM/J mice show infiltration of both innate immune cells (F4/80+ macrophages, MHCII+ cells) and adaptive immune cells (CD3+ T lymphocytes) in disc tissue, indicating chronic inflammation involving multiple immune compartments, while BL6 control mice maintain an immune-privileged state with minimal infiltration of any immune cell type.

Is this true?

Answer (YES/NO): NO